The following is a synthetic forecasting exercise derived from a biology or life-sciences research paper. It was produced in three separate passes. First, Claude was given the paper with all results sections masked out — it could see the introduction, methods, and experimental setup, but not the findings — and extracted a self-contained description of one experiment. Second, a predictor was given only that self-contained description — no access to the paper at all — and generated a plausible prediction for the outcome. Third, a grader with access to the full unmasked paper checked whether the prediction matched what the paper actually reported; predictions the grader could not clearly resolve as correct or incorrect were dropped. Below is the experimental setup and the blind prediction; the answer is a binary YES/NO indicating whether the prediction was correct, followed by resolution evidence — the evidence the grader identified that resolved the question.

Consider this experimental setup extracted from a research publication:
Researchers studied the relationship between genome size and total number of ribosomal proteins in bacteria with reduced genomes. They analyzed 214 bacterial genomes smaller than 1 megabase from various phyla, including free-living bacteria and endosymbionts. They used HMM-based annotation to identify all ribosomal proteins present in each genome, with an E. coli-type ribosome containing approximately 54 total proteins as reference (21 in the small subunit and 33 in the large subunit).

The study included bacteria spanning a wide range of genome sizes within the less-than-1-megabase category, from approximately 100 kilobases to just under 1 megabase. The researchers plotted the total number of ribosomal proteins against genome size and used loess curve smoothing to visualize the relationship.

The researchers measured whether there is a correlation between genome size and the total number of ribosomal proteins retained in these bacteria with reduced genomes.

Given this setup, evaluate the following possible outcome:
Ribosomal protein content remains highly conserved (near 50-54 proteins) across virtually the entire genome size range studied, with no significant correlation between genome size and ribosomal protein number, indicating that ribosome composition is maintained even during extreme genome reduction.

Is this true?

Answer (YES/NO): NO